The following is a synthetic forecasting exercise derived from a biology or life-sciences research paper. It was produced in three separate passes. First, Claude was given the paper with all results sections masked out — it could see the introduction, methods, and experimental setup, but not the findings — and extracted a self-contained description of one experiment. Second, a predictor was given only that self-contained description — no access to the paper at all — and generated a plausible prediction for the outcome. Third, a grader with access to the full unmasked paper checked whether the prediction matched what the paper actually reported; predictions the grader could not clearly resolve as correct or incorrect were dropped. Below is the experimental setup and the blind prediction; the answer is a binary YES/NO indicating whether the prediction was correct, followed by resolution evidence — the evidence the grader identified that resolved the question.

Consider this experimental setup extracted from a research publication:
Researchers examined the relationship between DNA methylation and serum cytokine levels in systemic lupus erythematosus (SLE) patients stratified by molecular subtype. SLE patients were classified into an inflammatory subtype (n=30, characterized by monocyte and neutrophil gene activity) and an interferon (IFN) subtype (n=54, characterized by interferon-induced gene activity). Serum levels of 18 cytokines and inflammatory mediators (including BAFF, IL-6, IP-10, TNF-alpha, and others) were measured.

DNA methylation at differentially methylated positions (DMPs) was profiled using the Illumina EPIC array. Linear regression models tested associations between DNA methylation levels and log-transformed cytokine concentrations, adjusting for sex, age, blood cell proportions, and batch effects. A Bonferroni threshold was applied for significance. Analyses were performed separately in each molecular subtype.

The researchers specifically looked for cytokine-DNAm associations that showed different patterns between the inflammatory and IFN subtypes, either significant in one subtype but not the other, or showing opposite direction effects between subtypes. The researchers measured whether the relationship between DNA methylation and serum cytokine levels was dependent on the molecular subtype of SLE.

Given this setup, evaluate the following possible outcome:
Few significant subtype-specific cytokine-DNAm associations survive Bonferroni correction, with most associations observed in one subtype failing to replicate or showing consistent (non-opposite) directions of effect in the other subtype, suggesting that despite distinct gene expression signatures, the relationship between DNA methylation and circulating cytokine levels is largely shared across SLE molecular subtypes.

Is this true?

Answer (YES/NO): NO